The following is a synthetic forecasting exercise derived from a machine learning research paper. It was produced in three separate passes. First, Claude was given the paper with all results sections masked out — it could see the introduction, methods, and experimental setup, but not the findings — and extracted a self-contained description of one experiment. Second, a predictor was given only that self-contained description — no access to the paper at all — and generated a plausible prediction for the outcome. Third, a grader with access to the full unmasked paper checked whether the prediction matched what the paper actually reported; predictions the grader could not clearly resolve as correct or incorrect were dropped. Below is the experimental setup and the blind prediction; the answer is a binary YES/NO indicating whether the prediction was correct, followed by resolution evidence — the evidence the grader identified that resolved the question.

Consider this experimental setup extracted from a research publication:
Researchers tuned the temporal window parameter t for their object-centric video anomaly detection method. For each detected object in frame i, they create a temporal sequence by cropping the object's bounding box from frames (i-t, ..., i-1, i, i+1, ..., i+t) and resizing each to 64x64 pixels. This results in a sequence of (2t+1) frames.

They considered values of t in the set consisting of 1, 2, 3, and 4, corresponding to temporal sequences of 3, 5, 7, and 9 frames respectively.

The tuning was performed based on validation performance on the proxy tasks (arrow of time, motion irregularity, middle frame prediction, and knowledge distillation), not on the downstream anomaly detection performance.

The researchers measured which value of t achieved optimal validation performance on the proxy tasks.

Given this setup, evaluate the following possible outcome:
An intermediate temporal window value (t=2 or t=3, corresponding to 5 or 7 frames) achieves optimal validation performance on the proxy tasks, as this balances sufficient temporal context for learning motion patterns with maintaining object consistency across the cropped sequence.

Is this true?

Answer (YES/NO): YES